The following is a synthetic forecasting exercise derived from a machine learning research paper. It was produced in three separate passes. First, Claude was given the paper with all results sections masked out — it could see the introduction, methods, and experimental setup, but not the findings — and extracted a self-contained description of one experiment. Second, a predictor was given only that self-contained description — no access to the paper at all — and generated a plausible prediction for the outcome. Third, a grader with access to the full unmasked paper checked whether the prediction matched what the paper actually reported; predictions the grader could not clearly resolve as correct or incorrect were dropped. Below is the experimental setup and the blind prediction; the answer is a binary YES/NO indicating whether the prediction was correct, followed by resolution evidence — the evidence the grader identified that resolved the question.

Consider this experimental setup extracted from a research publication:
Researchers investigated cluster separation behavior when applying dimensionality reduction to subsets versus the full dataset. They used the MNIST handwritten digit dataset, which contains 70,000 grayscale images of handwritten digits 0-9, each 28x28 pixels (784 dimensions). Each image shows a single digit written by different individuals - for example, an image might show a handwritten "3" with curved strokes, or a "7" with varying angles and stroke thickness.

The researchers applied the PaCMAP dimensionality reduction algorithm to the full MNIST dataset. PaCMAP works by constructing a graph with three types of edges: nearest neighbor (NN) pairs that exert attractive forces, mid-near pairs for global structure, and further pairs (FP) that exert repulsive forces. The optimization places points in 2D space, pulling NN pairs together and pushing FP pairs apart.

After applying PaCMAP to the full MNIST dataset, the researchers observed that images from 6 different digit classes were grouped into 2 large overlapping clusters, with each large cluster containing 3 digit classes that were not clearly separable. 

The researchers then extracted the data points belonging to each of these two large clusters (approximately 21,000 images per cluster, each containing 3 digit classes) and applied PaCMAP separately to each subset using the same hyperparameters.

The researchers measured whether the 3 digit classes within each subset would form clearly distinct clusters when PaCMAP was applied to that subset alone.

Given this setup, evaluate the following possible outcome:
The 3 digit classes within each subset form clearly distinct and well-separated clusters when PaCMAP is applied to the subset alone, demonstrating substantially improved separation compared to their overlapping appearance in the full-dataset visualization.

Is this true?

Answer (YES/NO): YES